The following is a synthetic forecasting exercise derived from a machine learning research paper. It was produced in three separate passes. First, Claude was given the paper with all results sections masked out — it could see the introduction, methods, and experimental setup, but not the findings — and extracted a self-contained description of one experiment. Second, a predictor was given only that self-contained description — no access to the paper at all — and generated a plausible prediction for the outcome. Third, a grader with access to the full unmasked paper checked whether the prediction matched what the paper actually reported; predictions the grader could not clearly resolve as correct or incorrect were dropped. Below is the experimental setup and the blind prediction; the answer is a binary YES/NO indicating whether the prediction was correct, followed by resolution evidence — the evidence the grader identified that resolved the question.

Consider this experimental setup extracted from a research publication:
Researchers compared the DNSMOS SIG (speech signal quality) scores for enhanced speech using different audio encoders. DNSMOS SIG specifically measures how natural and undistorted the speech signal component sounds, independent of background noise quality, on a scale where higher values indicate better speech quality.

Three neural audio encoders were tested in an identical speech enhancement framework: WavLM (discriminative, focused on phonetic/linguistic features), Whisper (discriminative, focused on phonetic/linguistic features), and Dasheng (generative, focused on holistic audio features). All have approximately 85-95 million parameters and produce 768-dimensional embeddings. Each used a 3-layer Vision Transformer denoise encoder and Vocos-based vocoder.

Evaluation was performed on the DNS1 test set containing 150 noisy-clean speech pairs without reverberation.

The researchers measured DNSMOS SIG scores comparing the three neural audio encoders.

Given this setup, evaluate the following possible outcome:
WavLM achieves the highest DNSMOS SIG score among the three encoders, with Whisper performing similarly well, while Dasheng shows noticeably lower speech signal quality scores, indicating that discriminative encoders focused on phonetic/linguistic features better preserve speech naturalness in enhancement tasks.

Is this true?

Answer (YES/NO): NO